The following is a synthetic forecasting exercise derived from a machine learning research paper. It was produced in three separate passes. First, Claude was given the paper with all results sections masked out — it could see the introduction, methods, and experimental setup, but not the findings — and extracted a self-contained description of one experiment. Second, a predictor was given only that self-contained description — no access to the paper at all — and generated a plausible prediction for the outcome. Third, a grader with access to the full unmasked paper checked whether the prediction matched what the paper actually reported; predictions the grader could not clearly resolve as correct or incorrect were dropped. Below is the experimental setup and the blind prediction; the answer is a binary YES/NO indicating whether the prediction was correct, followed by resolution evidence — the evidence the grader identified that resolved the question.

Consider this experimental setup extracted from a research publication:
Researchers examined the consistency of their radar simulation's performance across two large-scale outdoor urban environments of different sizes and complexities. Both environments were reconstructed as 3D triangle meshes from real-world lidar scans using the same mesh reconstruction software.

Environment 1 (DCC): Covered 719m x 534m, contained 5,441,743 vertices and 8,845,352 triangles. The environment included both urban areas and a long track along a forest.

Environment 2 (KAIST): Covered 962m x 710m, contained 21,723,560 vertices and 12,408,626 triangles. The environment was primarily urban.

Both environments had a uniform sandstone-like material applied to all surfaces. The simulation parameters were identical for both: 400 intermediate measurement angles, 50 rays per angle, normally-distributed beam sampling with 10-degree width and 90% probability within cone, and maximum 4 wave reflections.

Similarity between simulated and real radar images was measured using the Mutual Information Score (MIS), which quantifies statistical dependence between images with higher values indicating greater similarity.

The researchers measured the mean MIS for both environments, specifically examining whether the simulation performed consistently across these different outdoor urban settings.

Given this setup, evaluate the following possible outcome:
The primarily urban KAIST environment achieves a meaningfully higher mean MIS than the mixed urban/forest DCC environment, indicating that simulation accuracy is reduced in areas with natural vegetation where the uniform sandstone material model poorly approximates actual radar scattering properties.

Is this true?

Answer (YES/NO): NO